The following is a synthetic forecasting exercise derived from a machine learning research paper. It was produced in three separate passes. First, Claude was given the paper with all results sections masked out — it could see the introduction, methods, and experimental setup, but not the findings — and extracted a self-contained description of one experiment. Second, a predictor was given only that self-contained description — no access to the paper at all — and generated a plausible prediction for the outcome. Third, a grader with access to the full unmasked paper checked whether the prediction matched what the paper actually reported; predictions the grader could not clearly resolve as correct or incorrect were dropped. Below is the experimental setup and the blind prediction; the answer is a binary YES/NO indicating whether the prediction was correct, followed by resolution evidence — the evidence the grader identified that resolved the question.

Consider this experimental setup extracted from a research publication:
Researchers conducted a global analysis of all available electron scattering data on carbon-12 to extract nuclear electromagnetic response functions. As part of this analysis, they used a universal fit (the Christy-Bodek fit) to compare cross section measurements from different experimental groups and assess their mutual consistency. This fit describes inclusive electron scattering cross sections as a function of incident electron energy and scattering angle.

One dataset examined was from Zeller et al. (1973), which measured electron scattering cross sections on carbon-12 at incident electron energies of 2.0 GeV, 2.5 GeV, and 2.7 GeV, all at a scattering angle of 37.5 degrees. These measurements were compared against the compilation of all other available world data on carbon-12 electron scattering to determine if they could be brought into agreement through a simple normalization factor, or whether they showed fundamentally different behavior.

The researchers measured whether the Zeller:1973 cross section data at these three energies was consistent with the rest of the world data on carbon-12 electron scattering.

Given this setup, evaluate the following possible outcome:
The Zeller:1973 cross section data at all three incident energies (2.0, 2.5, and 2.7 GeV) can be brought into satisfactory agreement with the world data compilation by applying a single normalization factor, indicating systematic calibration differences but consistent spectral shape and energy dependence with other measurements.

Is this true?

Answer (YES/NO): NO